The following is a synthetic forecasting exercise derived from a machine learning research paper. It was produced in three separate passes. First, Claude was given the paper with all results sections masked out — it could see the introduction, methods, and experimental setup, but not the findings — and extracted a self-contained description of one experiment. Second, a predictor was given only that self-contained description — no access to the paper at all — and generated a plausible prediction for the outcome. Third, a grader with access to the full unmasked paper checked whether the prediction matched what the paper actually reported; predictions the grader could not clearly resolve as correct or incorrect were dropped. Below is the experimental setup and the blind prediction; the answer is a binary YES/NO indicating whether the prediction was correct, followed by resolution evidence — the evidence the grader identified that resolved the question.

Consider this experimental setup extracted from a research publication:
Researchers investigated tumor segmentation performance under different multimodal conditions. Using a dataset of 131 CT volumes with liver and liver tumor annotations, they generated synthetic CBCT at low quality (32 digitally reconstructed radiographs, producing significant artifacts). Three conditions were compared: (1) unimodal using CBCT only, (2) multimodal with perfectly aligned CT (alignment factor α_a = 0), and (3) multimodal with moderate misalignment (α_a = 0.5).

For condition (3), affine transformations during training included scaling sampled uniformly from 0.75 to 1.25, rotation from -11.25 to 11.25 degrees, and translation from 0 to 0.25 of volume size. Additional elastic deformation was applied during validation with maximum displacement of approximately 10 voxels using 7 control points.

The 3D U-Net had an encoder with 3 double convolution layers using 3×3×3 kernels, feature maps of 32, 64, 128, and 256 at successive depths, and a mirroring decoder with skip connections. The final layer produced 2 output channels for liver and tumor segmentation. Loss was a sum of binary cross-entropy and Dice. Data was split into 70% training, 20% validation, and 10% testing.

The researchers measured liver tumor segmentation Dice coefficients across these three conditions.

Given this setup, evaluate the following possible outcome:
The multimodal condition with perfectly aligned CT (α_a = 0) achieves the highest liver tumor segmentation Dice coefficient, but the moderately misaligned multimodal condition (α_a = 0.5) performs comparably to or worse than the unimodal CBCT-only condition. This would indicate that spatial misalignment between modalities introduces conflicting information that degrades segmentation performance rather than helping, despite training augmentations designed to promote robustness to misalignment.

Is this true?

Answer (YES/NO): NO